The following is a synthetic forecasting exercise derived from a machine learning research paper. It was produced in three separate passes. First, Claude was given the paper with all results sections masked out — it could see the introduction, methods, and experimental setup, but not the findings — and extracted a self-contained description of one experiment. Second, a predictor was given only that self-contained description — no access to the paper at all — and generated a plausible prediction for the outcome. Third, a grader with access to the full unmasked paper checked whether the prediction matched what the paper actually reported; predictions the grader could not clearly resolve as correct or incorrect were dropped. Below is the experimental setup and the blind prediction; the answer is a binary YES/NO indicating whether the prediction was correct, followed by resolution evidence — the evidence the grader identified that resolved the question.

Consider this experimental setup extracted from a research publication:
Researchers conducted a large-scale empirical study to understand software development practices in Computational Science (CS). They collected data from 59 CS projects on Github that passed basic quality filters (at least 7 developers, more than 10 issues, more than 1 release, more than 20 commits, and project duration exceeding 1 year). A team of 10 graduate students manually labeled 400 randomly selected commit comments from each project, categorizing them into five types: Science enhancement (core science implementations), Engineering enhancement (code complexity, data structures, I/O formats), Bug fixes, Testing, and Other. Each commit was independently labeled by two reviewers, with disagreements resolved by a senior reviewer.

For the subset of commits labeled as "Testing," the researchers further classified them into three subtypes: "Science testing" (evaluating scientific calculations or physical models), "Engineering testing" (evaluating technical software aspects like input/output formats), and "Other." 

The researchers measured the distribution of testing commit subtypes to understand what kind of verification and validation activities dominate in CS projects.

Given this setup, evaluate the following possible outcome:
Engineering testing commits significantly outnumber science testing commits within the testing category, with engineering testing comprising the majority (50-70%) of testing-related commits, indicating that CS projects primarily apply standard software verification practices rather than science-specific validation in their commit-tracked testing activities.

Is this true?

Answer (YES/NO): NO